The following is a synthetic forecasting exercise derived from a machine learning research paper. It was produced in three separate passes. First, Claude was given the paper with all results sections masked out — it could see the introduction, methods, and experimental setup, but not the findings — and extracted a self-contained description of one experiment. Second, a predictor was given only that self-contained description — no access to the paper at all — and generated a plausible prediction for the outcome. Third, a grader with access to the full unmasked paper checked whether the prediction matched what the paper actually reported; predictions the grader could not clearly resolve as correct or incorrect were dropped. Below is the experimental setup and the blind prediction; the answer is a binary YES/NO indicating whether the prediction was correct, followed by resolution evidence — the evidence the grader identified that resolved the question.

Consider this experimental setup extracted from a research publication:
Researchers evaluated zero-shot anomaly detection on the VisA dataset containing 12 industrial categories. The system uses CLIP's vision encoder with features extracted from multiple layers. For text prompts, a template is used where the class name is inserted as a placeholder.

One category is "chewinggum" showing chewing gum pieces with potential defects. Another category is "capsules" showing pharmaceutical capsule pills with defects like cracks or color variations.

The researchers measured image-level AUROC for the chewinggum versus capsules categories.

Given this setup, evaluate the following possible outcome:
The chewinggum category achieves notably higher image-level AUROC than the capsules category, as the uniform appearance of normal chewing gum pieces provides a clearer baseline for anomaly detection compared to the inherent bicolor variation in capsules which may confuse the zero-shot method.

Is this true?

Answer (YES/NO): YES